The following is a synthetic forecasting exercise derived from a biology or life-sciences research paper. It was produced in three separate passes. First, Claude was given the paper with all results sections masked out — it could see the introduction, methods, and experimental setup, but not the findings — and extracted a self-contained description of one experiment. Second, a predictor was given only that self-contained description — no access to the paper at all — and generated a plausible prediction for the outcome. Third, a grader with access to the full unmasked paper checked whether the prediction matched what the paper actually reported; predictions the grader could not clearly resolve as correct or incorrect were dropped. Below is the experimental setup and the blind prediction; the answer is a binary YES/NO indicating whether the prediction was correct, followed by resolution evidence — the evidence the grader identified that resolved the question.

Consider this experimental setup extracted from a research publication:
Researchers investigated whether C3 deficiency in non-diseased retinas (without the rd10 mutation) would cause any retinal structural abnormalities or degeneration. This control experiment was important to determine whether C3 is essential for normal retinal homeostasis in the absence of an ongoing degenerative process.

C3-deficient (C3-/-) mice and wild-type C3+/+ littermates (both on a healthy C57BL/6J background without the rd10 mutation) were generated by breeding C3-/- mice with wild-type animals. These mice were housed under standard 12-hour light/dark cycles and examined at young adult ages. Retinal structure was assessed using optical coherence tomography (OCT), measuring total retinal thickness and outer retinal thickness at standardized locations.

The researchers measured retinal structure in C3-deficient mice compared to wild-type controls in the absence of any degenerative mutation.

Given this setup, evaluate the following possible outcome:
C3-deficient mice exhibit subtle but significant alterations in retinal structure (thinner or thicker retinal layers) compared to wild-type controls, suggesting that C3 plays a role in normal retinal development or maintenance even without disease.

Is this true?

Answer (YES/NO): NO